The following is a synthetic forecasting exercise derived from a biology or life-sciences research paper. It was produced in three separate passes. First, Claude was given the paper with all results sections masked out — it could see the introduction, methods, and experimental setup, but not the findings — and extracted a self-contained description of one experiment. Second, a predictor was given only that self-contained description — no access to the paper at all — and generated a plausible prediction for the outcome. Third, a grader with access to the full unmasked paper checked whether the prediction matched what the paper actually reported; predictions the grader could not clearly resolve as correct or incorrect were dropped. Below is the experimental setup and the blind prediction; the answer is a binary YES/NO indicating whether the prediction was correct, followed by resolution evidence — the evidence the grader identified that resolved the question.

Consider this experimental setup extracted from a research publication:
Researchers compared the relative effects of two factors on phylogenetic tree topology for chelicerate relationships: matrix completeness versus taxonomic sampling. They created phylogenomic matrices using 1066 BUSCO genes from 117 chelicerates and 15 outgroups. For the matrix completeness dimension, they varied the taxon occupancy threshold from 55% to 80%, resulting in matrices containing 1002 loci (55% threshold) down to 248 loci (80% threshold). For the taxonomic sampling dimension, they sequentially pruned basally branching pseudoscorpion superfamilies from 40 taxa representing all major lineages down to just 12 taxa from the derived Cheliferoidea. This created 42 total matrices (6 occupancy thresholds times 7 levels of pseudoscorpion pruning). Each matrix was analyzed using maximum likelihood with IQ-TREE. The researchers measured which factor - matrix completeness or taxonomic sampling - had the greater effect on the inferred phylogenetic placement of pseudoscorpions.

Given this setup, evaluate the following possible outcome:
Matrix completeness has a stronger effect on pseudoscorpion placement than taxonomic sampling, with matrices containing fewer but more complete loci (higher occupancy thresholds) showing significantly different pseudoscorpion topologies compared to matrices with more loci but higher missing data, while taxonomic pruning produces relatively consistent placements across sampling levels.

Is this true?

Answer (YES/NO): NO